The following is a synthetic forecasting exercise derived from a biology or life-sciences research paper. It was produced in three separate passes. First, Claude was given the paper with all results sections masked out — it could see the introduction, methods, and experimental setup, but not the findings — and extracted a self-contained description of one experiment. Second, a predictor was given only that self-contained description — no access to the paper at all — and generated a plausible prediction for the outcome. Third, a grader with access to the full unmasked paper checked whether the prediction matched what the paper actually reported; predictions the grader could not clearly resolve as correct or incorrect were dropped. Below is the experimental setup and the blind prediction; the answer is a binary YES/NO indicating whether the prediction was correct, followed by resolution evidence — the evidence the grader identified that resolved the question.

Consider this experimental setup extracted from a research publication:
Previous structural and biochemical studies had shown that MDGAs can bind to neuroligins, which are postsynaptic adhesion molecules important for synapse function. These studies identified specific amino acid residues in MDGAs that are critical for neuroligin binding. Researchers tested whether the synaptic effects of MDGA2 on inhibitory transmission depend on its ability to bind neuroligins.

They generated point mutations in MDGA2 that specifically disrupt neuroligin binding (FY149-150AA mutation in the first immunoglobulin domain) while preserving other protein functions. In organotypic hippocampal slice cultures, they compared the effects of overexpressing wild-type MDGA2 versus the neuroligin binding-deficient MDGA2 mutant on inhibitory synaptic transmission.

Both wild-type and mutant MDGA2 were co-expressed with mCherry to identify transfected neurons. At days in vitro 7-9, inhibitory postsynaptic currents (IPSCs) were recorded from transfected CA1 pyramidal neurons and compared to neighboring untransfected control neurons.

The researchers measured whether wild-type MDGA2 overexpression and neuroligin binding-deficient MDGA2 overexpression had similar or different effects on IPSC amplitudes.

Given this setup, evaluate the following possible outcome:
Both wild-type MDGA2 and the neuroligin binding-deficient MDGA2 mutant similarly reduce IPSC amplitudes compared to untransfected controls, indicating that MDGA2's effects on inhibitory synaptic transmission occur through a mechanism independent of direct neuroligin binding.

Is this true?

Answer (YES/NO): NO